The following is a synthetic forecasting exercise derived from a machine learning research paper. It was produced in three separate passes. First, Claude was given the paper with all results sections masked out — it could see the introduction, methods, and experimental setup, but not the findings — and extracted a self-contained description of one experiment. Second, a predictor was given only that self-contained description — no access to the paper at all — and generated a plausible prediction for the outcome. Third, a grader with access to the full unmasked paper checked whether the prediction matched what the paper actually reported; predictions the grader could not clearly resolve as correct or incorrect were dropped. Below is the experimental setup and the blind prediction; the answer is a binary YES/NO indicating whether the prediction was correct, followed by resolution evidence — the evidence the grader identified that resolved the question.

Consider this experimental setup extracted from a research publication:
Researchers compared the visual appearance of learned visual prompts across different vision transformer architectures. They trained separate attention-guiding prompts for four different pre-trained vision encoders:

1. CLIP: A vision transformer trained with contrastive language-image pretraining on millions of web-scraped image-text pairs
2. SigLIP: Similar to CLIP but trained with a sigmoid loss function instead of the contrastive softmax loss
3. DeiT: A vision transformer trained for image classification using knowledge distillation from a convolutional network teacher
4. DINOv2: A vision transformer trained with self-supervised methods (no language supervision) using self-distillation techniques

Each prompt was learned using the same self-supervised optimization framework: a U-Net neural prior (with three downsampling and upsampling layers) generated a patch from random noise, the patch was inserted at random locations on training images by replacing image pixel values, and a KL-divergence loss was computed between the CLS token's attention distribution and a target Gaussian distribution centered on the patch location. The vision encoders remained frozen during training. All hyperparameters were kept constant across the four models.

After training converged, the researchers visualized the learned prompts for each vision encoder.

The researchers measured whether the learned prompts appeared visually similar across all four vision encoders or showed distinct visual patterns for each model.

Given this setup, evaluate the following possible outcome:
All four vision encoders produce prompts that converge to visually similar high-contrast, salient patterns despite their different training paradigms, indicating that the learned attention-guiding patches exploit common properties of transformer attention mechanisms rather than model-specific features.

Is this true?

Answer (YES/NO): NO